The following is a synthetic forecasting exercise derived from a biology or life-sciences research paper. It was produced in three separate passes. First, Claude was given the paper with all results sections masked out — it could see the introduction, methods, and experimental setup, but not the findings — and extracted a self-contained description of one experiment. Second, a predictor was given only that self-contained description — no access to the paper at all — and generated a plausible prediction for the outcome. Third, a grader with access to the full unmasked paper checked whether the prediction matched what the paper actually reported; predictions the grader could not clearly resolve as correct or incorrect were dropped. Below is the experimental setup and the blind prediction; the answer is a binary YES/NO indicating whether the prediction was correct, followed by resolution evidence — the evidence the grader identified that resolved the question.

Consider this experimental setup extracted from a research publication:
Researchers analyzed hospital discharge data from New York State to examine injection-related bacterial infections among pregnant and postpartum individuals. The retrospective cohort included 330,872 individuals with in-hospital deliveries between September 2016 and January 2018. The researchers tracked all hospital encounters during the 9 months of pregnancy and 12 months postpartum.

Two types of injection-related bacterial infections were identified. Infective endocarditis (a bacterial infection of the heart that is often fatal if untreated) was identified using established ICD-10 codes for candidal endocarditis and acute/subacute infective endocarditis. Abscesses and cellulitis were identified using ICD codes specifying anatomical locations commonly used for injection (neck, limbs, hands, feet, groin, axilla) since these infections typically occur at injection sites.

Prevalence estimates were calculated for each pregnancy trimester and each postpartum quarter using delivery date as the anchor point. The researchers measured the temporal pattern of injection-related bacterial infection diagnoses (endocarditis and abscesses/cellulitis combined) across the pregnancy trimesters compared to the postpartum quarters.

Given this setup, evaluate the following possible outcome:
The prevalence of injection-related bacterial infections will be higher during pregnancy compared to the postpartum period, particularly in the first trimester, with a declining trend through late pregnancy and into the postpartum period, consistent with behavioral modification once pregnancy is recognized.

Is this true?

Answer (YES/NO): NO